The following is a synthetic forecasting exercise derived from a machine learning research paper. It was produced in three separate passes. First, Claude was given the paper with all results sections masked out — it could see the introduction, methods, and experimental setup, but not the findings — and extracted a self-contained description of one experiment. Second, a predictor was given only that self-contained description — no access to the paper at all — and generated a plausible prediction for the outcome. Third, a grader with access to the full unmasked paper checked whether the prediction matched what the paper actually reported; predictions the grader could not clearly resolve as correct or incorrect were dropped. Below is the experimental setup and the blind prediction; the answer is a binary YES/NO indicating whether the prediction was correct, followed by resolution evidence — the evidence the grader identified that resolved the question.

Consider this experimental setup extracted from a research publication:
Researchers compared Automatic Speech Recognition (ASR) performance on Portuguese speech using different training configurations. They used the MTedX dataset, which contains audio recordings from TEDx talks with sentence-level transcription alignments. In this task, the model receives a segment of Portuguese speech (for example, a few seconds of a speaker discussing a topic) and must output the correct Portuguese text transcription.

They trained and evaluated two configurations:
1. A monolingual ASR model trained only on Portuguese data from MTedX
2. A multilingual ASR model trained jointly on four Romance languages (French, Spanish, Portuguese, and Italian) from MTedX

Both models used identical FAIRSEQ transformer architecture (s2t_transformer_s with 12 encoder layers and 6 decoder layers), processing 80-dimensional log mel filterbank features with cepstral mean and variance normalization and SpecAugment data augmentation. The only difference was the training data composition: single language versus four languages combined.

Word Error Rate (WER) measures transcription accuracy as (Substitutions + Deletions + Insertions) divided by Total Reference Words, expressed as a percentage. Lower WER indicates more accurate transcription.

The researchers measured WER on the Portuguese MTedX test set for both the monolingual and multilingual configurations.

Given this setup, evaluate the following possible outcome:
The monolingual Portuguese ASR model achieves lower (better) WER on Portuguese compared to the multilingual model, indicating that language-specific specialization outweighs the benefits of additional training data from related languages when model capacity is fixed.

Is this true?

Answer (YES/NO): YES